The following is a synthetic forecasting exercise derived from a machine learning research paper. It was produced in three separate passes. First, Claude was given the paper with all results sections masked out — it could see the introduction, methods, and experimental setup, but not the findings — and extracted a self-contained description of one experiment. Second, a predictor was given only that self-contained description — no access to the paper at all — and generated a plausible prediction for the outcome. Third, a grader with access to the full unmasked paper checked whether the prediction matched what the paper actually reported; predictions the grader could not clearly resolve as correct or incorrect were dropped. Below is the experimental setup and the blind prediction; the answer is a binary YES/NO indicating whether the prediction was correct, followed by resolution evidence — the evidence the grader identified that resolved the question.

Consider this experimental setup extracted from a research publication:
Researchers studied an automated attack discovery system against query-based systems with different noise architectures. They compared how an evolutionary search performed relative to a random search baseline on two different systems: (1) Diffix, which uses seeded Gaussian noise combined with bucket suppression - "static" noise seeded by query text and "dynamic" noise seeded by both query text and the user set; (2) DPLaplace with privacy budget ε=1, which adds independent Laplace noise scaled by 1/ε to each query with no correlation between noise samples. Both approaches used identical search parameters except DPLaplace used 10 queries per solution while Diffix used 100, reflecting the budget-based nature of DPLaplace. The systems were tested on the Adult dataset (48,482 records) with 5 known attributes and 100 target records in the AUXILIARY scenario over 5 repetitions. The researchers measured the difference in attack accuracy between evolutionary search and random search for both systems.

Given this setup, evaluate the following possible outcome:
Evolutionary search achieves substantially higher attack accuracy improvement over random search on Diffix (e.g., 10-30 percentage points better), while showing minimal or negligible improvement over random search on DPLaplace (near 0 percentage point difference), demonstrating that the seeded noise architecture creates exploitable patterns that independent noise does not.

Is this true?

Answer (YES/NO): NO